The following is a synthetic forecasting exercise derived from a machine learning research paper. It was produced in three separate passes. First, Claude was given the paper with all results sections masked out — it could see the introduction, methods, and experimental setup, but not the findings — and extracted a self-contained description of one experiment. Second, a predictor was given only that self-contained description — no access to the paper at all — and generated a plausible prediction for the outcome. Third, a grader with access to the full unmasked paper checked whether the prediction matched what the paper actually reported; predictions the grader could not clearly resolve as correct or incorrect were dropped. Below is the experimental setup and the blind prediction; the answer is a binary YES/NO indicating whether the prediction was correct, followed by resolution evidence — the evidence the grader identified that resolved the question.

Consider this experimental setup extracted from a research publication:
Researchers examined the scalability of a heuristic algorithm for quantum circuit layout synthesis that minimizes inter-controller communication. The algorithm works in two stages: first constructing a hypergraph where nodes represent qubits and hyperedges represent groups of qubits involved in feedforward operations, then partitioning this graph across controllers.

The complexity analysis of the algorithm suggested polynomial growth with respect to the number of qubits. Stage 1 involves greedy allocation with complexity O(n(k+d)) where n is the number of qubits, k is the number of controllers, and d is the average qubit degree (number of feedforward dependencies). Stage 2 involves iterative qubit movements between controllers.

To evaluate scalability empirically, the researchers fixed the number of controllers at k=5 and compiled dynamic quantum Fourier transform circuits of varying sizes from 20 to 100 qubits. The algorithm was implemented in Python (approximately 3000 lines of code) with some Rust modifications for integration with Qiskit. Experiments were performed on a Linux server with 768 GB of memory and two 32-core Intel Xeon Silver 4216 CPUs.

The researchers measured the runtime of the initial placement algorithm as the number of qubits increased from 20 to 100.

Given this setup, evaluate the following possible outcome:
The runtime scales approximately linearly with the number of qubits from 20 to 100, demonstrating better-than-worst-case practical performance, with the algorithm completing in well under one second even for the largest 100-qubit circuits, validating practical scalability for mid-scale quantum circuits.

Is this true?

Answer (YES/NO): NO